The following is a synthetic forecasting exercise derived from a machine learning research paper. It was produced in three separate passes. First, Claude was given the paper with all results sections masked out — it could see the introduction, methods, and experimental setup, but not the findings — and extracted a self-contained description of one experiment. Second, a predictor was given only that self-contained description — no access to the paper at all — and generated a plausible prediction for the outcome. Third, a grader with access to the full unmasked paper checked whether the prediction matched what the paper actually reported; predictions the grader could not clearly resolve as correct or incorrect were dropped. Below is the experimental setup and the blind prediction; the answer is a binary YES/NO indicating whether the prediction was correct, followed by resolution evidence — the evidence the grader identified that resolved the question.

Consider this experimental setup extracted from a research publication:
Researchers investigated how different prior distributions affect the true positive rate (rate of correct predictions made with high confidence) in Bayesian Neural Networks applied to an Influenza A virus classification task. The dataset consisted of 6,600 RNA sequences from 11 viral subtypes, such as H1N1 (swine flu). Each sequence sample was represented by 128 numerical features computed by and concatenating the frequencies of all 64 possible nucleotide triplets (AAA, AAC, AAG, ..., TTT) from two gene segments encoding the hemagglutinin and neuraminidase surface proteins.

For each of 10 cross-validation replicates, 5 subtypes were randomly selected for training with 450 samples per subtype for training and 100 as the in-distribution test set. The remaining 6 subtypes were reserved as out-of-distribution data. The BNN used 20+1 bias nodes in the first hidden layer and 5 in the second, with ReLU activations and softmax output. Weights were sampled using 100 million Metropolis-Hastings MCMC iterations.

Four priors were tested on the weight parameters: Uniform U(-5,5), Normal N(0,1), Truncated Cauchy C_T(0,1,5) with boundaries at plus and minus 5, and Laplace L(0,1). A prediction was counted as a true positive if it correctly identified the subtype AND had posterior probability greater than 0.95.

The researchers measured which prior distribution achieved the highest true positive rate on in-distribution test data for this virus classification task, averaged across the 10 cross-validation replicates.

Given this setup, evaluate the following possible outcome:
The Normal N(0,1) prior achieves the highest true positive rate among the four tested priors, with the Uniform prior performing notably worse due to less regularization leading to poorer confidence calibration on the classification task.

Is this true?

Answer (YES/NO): NO